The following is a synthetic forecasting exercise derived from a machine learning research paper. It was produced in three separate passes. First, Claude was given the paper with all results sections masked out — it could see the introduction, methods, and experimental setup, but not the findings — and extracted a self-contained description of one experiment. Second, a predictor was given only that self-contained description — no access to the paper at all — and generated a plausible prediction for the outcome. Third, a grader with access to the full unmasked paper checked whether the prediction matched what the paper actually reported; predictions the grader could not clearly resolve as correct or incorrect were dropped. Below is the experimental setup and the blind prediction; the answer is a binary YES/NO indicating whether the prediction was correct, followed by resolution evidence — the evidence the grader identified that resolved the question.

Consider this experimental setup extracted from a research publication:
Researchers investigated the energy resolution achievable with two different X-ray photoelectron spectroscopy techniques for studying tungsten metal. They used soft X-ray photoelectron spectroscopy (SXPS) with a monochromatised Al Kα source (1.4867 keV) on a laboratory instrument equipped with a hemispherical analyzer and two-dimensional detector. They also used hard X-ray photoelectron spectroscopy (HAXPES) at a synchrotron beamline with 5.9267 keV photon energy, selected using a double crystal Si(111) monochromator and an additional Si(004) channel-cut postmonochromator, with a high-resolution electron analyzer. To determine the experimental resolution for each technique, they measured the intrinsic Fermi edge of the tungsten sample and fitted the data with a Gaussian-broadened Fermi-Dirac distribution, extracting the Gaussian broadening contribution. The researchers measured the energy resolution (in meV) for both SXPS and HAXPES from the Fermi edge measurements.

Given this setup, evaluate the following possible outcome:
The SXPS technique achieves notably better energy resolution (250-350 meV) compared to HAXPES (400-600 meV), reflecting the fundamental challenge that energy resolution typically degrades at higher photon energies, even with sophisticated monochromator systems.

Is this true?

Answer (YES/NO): NO